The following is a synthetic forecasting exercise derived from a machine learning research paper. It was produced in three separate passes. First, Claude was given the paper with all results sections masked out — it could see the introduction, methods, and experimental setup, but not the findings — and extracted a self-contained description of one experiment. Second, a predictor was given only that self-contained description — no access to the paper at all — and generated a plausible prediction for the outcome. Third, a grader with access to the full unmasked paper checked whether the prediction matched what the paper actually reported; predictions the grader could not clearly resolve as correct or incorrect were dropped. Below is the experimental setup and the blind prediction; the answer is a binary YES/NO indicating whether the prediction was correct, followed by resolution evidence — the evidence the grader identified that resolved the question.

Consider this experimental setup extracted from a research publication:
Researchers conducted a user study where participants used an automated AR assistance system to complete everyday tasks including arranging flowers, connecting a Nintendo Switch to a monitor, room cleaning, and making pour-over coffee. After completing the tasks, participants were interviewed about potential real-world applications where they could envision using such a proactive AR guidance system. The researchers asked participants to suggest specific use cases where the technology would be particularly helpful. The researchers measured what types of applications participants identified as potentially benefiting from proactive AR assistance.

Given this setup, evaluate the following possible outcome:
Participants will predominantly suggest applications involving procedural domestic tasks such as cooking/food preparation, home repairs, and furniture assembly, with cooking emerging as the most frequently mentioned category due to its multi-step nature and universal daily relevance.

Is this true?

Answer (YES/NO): NO